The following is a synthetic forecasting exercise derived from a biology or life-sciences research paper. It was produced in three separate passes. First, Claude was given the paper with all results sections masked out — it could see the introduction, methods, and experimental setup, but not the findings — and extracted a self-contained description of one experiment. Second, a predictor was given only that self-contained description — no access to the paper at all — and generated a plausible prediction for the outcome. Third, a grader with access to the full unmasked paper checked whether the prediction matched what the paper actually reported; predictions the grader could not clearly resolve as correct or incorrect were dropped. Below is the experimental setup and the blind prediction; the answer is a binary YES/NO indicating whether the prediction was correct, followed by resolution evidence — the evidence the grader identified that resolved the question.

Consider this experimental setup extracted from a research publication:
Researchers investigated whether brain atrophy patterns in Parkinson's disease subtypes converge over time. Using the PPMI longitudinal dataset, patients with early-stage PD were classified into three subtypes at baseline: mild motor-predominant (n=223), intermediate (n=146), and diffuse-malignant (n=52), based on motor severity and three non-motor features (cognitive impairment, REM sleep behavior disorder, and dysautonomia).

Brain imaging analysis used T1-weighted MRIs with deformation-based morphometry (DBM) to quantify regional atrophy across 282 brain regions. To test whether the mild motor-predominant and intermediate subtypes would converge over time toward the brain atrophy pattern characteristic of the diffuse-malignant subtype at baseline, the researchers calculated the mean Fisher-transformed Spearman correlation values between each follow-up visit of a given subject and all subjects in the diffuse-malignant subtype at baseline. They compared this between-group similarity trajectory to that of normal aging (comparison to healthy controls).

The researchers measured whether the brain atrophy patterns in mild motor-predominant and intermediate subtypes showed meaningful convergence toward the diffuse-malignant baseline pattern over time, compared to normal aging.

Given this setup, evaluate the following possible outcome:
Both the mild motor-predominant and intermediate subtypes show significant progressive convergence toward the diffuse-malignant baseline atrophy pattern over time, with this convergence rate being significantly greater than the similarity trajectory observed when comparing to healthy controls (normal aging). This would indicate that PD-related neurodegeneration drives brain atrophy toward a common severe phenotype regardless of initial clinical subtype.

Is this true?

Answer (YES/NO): NO